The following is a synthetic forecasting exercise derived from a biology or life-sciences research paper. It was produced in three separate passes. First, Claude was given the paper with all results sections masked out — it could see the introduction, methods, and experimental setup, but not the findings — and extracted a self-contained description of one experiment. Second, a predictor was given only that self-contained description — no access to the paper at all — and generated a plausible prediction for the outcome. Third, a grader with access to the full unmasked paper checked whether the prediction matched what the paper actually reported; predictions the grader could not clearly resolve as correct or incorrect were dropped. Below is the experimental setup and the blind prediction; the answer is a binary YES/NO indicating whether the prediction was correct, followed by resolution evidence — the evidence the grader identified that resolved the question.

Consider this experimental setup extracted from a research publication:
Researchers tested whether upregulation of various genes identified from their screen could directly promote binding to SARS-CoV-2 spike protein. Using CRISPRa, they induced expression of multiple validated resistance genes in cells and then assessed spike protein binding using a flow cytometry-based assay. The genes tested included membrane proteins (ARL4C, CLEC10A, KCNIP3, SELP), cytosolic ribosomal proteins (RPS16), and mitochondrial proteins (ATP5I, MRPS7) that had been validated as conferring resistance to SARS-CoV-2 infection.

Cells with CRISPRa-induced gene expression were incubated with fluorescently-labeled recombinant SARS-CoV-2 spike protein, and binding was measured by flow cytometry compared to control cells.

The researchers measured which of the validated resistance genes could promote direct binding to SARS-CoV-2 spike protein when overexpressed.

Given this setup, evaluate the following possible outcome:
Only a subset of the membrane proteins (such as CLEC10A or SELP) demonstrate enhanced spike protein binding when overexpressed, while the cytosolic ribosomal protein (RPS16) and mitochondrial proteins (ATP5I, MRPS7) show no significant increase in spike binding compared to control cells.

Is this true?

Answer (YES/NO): NO